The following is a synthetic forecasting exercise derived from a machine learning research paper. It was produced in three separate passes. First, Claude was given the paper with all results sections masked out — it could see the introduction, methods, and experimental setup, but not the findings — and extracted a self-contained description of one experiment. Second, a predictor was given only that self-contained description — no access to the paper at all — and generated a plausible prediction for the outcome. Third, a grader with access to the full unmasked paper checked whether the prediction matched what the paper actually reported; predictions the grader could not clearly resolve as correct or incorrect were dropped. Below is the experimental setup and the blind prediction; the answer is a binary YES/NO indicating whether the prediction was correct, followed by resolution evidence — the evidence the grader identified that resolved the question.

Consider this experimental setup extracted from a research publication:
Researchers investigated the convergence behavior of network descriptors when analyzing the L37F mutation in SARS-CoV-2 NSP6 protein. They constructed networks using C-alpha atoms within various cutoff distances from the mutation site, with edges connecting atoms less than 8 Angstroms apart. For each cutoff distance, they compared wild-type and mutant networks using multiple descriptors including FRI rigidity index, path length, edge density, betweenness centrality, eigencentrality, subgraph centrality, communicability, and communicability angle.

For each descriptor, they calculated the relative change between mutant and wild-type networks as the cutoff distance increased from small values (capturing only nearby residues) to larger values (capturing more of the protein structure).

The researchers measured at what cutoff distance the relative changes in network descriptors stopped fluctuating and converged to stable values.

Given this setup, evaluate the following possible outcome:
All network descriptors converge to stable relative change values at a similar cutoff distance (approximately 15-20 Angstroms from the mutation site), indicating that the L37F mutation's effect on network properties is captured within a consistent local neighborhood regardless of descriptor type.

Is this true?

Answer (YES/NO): NO